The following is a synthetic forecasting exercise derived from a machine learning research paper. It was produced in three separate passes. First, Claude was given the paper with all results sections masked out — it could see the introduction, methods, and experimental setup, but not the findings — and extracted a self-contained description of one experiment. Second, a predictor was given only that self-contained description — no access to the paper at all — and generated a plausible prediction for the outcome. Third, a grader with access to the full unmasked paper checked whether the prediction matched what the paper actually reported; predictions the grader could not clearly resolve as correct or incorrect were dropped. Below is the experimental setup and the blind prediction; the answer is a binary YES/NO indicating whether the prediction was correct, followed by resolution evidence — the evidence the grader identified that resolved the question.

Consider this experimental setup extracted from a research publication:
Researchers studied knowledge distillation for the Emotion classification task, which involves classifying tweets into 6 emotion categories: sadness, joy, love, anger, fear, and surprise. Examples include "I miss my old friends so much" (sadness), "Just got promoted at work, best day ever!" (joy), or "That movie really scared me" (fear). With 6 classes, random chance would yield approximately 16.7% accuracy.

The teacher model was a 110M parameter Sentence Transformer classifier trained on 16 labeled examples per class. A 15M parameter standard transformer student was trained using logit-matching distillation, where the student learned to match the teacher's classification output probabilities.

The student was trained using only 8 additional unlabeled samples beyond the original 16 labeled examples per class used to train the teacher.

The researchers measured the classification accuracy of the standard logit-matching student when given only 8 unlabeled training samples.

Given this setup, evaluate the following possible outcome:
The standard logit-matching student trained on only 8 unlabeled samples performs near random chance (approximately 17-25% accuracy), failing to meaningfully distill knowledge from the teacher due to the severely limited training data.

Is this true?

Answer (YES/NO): YES